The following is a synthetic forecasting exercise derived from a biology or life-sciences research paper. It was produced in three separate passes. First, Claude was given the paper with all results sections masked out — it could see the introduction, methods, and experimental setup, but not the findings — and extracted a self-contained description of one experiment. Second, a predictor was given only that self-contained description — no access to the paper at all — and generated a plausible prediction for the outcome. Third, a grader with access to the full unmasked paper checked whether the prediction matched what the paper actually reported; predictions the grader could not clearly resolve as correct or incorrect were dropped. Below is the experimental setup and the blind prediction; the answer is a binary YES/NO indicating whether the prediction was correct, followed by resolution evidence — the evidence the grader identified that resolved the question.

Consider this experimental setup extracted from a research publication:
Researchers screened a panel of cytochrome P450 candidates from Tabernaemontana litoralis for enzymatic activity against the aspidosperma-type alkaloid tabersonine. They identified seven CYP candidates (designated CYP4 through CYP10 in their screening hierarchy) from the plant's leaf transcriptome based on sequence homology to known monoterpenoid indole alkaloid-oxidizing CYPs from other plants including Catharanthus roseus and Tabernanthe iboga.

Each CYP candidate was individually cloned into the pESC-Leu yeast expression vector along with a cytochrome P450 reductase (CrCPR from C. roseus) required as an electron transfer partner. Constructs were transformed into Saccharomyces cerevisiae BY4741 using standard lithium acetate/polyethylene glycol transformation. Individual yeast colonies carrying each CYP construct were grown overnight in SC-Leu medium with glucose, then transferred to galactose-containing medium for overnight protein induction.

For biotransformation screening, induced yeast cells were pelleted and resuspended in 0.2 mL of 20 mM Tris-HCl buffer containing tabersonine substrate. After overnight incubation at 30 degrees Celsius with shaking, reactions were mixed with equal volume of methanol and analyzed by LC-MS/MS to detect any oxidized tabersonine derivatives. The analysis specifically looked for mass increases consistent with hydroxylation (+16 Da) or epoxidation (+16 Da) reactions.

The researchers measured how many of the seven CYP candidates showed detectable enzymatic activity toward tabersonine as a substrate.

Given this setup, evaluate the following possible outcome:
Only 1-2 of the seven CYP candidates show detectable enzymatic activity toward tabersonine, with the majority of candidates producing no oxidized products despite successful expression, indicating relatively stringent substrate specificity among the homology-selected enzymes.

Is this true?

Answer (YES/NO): NO